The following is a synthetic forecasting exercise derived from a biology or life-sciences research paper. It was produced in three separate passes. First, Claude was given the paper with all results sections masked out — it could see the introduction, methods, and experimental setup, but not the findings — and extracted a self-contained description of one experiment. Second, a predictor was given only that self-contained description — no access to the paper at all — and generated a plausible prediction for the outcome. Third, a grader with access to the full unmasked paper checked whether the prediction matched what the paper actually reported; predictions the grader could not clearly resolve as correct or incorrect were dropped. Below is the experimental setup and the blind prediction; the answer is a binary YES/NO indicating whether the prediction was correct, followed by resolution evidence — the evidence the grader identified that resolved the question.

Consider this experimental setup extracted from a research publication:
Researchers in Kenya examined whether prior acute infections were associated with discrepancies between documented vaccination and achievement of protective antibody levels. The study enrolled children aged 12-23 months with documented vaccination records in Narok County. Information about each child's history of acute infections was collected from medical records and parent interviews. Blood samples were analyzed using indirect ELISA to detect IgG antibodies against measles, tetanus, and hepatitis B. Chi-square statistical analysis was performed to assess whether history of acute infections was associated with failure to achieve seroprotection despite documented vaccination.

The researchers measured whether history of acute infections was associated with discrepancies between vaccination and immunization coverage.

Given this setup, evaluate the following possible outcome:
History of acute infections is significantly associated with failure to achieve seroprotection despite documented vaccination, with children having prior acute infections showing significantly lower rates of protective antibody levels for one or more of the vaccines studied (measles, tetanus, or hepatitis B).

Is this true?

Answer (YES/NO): NO